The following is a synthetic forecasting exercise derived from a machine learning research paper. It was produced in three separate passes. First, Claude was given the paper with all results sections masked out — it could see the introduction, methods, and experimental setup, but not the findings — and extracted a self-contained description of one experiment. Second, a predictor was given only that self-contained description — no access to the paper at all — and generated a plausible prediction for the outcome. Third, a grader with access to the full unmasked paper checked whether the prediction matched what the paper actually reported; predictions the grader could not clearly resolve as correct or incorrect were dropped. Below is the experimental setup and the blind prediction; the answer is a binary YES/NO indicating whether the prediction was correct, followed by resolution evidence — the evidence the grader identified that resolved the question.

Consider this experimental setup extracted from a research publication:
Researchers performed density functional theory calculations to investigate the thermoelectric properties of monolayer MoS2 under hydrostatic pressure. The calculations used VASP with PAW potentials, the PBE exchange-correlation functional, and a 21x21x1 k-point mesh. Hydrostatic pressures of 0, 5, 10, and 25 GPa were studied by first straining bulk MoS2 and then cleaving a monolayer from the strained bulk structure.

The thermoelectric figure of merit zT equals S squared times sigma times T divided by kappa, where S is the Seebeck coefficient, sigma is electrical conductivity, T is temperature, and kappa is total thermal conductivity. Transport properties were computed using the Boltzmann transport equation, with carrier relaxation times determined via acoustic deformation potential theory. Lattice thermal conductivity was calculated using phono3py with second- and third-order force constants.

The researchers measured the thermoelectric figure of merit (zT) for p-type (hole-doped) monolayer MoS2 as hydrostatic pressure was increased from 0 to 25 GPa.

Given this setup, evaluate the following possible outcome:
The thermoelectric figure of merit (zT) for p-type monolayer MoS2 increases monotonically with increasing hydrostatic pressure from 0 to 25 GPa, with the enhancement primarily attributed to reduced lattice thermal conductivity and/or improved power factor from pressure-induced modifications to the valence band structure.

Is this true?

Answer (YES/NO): YES